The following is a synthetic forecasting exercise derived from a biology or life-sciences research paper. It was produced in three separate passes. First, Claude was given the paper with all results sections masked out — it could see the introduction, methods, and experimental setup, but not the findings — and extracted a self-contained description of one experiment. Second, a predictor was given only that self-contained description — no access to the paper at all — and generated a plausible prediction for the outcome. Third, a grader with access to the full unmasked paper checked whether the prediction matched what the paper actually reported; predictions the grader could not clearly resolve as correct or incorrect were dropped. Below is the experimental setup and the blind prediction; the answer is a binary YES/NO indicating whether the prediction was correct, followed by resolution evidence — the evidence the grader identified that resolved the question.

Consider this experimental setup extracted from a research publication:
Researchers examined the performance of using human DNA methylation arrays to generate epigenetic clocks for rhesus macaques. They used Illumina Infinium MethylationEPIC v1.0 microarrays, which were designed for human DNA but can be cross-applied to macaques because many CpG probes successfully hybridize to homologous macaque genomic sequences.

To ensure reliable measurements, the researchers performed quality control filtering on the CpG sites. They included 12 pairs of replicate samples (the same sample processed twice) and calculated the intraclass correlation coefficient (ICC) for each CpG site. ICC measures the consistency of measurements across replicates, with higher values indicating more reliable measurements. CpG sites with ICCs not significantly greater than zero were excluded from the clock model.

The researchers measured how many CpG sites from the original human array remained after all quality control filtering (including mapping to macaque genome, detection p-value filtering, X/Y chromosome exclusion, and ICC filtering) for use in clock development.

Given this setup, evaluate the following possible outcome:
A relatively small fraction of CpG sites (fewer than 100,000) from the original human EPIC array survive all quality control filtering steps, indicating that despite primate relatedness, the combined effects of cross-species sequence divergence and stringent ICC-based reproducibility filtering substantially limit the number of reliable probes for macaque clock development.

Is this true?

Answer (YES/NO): NO